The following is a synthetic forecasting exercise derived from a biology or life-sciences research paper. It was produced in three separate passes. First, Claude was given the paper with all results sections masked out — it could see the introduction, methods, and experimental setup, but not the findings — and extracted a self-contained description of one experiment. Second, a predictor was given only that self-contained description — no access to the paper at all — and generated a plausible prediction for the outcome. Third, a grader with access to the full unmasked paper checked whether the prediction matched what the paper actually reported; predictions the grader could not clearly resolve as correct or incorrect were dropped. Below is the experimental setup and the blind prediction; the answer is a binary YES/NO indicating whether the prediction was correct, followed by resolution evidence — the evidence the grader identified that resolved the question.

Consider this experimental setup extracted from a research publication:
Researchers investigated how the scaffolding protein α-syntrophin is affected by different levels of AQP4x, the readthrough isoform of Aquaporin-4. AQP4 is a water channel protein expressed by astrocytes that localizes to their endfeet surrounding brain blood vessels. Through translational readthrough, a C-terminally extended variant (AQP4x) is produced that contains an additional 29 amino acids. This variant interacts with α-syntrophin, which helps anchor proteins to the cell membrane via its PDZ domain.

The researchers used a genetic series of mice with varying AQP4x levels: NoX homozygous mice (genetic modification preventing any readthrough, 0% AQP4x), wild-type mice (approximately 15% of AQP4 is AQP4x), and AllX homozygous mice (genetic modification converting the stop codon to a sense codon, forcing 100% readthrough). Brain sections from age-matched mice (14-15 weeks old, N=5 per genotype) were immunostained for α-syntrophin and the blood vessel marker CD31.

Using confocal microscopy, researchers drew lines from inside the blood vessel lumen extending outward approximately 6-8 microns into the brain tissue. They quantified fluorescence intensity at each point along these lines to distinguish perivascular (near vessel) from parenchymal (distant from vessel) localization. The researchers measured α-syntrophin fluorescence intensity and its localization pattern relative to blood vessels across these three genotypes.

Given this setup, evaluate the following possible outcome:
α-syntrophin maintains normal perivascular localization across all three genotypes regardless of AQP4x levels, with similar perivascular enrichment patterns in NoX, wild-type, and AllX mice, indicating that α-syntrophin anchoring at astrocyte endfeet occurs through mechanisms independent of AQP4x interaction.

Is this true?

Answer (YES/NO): NO